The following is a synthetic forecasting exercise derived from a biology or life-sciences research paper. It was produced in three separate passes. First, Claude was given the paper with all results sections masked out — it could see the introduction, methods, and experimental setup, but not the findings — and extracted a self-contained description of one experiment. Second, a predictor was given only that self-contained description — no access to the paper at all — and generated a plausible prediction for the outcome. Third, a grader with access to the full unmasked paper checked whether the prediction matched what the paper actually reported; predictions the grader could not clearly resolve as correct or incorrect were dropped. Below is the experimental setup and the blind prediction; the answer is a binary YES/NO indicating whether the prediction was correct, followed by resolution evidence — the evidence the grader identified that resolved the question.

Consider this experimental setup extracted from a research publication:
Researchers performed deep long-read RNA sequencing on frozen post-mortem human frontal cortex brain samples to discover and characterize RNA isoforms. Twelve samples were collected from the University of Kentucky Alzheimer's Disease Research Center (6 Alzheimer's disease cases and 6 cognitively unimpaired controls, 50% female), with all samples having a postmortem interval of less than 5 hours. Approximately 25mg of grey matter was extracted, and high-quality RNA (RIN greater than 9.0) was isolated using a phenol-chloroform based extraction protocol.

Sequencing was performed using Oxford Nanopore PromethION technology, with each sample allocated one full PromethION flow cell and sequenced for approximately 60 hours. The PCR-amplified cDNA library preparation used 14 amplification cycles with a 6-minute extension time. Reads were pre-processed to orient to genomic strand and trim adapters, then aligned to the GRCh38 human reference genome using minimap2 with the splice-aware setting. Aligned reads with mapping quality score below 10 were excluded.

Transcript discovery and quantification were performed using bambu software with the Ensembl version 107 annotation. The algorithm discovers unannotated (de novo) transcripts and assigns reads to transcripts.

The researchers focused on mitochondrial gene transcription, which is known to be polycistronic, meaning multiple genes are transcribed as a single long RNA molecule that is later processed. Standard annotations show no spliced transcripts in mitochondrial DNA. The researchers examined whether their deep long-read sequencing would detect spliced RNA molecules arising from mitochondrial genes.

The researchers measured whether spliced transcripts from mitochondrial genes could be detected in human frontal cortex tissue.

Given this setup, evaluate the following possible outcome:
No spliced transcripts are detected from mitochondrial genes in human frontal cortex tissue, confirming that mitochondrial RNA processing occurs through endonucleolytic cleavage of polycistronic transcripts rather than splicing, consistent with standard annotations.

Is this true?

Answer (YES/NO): NO